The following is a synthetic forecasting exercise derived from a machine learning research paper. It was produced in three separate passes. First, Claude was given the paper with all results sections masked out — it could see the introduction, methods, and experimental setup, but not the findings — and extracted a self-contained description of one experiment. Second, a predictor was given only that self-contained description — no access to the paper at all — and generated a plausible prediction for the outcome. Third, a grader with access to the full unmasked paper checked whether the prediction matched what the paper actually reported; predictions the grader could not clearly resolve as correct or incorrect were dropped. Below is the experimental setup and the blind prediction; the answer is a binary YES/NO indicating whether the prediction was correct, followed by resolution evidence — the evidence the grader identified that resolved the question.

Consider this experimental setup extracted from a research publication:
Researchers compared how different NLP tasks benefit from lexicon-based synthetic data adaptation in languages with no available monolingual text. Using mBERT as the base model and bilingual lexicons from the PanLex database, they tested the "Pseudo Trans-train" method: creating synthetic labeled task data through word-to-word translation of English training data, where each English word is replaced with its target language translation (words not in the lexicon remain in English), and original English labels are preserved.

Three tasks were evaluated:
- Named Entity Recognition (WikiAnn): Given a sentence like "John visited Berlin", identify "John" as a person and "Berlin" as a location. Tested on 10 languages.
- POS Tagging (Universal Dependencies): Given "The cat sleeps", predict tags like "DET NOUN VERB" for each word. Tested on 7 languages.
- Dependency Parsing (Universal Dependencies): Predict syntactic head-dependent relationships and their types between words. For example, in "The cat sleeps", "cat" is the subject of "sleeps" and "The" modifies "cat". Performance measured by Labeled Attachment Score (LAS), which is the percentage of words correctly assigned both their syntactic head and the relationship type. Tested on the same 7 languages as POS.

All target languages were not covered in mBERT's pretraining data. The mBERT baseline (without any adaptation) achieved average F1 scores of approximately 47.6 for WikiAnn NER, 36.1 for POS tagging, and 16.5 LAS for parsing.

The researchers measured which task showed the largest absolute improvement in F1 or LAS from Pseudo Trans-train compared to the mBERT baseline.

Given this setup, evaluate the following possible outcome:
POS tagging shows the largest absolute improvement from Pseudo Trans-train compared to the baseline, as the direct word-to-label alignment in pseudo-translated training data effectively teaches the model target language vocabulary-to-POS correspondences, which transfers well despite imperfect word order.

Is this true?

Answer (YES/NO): YES